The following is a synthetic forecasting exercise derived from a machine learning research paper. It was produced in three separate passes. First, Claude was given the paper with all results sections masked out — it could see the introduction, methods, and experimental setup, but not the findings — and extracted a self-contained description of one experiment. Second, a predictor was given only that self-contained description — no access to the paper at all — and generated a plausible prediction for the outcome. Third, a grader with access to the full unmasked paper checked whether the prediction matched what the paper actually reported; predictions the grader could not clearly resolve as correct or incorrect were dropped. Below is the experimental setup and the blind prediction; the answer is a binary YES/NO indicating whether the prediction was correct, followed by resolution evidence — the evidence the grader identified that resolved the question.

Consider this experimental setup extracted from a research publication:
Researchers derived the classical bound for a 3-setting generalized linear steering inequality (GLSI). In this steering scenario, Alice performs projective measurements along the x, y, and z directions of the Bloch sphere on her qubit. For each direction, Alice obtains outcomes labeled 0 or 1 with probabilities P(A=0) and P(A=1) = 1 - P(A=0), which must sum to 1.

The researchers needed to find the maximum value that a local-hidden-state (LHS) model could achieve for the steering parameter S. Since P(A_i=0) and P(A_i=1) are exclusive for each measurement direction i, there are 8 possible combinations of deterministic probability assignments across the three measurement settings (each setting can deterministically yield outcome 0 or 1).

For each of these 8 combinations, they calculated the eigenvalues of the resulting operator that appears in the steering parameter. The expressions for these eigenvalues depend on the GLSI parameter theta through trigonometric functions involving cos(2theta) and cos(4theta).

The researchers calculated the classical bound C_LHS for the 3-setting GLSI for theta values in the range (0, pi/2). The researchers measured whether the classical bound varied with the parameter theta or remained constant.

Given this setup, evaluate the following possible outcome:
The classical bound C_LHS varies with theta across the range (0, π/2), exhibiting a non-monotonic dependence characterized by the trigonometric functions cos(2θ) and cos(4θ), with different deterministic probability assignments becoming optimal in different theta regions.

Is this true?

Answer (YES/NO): YES